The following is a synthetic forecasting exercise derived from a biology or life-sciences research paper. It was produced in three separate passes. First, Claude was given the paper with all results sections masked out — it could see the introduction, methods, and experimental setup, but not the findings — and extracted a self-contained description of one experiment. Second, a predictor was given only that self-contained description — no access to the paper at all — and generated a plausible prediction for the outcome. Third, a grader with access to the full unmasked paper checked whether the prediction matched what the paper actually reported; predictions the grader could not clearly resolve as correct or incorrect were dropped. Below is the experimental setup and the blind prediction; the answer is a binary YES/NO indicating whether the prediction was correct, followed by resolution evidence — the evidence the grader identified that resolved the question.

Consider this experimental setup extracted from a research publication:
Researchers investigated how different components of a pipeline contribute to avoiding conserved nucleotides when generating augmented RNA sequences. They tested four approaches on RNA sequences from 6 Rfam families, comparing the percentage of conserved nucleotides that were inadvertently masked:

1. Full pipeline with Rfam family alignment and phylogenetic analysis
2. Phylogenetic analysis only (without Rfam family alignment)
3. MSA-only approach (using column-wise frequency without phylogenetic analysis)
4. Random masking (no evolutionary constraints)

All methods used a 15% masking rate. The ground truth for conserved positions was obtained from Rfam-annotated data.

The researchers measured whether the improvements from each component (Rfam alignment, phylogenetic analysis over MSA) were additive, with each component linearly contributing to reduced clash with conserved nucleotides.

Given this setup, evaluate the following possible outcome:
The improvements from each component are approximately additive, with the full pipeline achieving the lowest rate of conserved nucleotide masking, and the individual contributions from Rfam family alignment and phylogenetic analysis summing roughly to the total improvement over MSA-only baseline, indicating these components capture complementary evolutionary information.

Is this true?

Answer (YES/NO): YES